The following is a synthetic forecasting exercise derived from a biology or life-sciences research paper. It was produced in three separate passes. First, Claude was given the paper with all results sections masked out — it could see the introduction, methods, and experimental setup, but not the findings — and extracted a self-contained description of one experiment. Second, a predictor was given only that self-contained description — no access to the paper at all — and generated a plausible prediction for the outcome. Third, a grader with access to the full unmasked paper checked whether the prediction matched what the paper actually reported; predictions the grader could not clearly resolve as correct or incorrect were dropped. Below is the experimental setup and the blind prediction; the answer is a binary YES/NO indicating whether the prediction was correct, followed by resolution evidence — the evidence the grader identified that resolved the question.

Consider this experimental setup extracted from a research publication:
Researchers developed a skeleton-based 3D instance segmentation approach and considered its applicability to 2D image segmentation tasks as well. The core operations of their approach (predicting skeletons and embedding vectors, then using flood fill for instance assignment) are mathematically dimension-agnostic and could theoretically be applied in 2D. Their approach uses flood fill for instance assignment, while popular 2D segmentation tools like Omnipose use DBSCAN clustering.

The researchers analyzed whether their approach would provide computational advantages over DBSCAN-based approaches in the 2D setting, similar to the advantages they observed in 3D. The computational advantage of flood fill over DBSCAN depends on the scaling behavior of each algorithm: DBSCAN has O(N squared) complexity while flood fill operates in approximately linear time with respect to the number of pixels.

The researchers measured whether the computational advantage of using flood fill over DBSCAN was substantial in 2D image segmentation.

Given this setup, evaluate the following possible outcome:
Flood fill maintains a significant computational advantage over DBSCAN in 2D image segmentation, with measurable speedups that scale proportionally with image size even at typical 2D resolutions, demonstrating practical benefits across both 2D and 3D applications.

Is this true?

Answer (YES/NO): NO